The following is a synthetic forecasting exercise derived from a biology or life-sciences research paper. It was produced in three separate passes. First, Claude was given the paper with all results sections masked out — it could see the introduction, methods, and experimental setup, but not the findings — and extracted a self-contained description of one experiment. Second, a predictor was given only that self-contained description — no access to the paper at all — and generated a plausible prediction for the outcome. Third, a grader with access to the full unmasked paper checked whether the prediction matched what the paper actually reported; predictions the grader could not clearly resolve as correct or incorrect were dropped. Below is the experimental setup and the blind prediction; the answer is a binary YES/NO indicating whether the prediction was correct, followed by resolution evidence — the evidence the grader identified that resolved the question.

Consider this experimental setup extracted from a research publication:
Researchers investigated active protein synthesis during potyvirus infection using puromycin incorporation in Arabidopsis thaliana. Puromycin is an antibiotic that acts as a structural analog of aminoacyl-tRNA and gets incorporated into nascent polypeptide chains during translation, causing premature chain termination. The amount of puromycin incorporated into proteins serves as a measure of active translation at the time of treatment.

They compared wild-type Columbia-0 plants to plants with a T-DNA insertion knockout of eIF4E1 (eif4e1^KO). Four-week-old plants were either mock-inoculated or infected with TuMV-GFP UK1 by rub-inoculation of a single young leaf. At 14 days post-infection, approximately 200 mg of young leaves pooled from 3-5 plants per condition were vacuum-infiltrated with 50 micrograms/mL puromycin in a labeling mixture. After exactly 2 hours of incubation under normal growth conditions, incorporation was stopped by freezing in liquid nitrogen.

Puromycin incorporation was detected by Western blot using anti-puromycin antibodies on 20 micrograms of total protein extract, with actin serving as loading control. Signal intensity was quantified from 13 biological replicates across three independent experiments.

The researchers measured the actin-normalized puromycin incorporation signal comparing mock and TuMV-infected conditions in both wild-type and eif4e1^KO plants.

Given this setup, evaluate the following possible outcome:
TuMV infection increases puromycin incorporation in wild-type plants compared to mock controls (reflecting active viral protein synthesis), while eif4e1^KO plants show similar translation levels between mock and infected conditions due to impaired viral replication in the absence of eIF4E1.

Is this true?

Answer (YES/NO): NO